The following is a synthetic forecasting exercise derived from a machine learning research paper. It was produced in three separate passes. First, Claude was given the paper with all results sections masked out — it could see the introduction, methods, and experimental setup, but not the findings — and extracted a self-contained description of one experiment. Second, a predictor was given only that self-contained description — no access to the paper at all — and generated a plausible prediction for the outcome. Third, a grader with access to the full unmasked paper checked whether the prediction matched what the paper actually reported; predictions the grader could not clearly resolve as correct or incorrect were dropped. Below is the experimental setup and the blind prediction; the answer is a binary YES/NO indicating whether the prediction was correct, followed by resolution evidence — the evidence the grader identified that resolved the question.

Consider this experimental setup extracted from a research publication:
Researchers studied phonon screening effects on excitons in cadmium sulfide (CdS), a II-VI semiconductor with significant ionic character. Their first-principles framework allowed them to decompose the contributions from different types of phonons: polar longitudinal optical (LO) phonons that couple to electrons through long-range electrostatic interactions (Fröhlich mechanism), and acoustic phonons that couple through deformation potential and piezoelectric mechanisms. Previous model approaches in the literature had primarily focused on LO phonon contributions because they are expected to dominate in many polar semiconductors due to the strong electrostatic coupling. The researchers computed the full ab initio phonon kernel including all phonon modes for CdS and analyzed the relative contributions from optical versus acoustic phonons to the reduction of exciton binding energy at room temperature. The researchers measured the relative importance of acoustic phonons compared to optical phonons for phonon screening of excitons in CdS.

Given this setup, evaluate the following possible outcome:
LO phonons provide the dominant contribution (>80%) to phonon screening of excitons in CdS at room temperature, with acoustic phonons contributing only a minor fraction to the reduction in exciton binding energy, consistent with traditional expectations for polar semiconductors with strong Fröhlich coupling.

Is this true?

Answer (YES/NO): NO